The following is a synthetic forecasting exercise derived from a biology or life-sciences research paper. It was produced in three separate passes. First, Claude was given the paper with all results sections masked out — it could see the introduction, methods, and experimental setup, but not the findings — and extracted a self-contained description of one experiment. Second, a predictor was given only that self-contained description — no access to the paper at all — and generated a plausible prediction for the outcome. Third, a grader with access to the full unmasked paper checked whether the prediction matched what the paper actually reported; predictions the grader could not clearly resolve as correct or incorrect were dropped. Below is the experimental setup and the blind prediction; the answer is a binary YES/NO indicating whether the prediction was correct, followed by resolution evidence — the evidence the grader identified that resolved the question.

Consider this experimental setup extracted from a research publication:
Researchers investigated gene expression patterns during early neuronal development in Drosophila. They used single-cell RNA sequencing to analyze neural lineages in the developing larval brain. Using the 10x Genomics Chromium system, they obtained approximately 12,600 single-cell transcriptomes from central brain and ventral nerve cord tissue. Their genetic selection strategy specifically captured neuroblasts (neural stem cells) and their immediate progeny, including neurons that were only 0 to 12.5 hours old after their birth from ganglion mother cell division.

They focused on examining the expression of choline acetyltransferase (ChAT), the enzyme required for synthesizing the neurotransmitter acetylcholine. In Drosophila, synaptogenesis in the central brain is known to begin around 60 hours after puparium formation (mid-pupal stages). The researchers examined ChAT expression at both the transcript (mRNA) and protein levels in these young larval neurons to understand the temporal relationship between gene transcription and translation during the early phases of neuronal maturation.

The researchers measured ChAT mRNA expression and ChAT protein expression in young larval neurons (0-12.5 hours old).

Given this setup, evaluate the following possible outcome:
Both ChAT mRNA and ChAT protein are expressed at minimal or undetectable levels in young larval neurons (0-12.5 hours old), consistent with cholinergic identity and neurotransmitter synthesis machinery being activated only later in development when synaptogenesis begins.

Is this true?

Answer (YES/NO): NO